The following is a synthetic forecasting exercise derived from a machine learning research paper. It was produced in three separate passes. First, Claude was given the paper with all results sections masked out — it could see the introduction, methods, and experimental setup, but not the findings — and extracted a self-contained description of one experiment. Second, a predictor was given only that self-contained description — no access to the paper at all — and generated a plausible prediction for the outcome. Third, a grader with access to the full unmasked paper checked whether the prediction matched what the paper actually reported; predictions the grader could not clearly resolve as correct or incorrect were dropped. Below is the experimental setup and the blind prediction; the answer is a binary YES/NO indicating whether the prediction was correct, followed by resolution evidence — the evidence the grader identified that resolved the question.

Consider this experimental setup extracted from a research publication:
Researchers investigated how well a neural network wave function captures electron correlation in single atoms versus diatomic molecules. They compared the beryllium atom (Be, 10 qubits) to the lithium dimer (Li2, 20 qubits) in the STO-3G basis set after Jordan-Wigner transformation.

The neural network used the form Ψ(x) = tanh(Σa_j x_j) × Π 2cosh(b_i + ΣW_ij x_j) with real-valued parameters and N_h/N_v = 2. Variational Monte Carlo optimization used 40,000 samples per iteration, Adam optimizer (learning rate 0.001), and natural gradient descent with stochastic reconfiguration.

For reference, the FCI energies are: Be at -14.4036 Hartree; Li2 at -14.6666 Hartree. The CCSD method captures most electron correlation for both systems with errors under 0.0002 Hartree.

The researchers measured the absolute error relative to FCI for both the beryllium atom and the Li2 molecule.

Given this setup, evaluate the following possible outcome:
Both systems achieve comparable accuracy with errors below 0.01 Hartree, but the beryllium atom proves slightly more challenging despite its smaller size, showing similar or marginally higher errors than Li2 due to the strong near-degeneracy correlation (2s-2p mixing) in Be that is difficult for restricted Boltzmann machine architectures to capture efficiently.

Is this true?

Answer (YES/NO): NO